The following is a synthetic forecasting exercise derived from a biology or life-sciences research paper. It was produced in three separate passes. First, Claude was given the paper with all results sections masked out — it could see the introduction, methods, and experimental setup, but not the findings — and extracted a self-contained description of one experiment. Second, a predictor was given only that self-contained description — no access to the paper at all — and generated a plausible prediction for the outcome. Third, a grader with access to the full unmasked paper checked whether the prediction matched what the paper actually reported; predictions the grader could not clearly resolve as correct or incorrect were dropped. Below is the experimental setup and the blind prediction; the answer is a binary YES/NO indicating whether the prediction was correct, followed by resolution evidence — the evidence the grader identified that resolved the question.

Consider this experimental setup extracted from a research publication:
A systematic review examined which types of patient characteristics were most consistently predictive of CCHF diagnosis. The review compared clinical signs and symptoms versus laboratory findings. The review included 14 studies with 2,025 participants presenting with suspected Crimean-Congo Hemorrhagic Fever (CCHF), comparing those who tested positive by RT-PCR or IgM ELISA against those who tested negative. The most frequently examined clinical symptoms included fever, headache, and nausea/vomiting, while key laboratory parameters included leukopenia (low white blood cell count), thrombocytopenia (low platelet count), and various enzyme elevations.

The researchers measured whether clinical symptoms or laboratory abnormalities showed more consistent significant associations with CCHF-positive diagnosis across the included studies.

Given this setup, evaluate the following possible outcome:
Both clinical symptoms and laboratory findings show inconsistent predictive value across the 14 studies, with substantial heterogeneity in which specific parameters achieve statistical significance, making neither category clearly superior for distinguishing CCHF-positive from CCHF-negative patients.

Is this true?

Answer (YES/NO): NO